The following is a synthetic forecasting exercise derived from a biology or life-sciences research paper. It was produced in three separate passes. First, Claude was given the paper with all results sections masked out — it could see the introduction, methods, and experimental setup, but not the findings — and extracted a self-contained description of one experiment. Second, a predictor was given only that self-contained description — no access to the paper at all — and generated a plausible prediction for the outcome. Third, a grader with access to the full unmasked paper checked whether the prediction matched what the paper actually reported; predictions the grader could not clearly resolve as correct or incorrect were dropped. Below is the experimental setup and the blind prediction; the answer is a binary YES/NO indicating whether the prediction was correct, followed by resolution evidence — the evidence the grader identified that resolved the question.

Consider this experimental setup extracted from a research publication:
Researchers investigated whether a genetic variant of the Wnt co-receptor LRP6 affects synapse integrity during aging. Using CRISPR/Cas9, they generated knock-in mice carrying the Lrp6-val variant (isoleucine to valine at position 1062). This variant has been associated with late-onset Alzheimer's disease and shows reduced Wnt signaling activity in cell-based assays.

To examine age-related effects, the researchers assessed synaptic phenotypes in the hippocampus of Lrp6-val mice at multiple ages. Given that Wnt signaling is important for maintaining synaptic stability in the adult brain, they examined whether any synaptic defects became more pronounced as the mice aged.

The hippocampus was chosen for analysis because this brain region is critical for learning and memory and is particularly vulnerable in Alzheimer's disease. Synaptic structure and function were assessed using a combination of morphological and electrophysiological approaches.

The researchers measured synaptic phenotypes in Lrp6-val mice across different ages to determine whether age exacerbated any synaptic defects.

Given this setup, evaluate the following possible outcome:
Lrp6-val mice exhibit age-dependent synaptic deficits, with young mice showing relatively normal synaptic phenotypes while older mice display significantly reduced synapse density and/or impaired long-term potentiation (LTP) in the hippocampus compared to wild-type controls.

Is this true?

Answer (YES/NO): NO